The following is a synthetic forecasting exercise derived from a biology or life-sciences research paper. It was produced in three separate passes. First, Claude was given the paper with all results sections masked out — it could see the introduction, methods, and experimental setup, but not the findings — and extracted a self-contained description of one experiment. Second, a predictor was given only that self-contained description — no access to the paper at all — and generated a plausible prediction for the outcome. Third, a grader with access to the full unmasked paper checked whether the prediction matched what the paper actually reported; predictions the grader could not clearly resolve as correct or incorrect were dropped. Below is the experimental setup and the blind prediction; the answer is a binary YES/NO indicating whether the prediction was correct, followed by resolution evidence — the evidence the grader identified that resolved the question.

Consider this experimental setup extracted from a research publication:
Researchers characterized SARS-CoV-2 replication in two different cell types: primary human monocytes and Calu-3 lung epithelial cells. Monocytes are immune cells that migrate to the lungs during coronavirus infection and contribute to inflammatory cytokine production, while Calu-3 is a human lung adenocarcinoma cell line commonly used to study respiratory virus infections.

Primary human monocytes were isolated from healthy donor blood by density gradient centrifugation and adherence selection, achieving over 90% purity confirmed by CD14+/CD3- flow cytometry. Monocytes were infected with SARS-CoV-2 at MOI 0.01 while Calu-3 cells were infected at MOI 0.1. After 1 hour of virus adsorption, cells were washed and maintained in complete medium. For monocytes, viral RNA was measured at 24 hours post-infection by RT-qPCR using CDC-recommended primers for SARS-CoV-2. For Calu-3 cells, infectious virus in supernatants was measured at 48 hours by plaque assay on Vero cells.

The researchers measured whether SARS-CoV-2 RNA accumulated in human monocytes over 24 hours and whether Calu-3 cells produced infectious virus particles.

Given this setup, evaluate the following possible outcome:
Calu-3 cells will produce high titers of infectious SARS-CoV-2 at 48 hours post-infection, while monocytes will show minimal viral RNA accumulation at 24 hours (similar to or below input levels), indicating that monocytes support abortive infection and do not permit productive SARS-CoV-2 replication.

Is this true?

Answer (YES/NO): NO